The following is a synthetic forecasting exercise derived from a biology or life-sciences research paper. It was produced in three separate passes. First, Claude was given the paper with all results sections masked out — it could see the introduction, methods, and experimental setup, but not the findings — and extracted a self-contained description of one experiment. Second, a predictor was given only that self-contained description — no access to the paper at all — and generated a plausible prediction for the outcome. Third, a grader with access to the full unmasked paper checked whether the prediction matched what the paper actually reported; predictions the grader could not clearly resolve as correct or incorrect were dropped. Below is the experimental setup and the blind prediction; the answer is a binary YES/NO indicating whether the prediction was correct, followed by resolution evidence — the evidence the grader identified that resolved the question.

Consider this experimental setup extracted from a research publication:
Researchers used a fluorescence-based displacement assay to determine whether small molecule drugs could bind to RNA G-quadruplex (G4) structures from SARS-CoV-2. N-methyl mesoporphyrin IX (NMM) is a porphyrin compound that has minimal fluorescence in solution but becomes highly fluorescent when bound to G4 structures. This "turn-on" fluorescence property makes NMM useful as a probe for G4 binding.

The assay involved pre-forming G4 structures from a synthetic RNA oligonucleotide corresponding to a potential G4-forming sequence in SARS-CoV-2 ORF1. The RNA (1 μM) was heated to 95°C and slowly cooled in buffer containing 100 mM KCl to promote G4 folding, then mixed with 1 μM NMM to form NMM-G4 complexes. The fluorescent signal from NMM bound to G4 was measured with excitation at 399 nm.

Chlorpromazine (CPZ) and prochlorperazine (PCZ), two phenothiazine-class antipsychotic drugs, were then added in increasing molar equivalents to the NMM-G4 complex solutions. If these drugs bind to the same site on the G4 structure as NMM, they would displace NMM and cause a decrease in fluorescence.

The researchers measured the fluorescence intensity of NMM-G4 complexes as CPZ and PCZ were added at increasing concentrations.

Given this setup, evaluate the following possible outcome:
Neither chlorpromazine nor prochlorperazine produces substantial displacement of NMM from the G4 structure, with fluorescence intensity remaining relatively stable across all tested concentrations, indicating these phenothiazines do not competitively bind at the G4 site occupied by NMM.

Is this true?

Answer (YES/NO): NO